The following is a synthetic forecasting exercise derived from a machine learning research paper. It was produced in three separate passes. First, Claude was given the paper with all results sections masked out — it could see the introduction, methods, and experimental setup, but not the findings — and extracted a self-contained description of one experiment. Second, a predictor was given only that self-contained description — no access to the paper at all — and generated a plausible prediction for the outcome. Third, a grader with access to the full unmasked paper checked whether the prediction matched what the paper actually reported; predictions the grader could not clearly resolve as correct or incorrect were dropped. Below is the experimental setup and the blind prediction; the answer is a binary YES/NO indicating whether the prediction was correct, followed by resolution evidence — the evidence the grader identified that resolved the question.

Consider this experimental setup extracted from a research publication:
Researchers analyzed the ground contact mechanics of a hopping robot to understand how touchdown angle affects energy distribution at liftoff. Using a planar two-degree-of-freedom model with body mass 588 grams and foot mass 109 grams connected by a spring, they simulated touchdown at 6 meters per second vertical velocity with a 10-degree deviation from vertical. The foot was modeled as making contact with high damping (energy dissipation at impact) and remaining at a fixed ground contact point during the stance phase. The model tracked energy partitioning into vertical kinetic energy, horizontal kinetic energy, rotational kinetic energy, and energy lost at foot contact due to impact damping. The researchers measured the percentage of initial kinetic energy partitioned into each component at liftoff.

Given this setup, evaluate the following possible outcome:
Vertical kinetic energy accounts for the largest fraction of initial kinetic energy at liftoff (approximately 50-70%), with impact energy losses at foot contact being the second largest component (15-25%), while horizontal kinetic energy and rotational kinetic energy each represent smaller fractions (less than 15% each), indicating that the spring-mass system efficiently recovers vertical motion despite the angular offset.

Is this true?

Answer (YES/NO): NO